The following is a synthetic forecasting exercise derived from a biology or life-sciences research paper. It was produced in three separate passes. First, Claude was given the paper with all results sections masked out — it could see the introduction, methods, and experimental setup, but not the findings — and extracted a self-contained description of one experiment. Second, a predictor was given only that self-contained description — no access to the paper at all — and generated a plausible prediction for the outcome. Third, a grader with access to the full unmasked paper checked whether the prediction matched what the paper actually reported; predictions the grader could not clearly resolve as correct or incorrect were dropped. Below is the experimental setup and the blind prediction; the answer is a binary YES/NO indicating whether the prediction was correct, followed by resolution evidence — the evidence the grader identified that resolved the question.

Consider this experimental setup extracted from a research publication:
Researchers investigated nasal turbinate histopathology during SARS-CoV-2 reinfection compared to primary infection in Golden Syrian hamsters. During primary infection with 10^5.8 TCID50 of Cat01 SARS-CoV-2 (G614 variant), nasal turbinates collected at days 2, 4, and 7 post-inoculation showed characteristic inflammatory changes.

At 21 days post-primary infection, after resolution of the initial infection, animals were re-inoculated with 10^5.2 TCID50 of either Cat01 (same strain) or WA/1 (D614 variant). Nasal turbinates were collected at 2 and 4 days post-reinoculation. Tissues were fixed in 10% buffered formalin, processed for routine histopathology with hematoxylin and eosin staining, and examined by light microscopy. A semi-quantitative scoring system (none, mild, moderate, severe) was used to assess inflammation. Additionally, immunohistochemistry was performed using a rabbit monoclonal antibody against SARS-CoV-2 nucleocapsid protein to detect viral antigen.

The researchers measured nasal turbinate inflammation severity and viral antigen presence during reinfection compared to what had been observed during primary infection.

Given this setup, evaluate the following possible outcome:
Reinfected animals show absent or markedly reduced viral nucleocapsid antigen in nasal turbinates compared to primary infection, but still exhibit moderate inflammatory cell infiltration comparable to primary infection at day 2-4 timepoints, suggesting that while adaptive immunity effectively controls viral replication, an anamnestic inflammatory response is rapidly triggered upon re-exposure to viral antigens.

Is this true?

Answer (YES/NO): NO